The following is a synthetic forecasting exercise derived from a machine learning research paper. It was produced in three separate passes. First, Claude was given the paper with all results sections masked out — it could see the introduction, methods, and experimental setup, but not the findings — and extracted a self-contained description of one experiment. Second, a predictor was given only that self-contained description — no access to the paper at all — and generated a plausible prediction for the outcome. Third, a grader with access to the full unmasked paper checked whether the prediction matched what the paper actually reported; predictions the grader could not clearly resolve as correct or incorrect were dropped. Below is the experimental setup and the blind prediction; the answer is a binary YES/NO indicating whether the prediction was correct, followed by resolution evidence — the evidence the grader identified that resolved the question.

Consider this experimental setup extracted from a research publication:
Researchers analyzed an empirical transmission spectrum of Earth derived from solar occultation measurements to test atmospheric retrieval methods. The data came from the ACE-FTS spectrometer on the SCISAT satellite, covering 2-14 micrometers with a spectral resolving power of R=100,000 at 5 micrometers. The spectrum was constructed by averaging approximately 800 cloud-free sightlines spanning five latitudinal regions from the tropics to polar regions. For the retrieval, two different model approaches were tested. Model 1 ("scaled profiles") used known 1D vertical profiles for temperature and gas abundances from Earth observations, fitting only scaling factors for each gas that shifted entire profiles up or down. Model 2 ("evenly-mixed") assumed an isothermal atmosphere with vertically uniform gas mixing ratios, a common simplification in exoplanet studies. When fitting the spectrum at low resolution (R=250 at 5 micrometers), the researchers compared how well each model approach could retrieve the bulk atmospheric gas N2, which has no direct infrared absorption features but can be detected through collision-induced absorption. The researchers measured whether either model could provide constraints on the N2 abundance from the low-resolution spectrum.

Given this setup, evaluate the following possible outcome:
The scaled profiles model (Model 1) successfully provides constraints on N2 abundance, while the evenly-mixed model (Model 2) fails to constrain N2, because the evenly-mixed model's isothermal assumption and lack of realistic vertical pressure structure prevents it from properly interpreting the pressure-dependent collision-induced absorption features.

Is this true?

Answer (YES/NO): NO